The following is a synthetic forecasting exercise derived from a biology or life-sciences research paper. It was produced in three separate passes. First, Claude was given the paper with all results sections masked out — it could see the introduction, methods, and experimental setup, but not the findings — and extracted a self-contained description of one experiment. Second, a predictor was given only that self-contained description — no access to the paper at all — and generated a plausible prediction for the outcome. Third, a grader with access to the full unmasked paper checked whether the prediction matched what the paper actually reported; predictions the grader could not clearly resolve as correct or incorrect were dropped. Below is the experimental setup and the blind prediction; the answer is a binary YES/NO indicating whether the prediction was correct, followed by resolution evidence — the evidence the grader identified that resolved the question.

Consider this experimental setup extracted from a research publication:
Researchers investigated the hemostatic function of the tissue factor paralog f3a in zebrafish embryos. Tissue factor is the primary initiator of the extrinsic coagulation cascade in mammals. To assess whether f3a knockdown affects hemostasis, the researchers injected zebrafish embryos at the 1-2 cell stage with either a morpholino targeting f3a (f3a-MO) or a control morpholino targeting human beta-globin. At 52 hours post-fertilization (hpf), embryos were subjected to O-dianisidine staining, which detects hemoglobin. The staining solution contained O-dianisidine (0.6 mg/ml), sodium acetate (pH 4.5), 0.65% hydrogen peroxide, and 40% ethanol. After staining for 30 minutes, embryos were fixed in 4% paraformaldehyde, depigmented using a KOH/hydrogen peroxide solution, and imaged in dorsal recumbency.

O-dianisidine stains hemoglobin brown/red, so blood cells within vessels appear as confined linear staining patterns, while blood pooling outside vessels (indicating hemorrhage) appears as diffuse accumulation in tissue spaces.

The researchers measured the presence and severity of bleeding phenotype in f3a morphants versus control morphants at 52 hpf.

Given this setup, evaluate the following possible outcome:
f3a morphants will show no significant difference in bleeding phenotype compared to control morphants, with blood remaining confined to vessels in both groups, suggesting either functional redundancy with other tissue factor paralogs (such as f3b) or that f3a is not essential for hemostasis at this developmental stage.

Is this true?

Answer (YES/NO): NO